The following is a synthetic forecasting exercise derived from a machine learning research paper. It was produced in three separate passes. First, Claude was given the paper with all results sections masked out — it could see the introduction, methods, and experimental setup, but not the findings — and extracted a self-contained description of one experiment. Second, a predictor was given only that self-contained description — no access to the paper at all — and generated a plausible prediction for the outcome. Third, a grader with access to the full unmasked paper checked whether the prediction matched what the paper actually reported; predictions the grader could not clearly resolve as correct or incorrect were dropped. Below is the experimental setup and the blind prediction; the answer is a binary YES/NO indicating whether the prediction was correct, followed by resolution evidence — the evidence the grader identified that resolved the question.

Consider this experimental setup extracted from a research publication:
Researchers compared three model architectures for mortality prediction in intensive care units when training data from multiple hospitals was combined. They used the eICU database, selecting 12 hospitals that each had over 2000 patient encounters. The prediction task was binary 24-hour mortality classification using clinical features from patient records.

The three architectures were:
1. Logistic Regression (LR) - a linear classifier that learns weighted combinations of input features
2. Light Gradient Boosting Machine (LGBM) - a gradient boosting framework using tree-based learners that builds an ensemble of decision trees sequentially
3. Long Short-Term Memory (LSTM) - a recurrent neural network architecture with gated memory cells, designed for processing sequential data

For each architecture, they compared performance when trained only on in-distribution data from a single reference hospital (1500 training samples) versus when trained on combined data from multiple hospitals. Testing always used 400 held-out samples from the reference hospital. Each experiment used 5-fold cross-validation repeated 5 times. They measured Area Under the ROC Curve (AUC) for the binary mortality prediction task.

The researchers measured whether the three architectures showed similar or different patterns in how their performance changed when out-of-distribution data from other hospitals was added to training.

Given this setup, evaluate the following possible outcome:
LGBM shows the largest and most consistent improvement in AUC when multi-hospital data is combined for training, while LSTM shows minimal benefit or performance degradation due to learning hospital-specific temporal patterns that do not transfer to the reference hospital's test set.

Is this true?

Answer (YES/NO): NO